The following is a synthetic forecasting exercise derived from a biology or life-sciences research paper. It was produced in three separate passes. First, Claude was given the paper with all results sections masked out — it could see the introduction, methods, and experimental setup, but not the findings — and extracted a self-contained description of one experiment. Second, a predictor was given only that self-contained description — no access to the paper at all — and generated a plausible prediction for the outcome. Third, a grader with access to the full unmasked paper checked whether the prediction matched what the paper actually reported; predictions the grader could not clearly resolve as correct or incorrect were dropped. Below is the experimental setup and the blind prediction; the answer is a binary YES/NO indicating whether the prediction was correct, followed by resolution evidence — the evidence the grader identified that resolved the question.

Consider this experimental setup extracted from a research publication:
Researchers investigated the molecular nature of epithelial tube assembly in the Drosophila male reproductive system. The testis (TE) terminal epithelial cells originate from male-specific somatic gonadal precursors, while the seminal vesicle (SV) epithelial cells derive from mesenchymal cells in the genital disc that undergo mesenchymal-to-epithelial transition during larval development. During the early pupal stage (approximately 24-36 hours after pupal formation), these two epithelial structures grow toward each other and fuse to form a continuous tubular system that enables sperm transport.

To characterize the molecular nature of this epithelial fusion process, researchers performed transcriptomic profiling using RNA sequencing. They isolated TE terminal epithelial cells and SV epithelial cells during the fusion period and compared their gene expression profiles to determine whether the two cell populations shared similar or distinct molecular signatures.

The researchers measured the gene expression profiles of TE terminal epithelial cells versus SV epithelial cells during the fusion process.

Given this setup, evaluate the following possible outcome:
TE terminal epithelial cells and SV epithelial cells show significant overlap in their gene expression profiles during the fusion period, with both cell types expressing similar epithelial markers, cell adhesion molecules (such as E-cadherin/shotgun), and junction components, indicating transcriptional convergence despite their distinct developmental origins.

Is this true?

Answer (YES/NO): NO